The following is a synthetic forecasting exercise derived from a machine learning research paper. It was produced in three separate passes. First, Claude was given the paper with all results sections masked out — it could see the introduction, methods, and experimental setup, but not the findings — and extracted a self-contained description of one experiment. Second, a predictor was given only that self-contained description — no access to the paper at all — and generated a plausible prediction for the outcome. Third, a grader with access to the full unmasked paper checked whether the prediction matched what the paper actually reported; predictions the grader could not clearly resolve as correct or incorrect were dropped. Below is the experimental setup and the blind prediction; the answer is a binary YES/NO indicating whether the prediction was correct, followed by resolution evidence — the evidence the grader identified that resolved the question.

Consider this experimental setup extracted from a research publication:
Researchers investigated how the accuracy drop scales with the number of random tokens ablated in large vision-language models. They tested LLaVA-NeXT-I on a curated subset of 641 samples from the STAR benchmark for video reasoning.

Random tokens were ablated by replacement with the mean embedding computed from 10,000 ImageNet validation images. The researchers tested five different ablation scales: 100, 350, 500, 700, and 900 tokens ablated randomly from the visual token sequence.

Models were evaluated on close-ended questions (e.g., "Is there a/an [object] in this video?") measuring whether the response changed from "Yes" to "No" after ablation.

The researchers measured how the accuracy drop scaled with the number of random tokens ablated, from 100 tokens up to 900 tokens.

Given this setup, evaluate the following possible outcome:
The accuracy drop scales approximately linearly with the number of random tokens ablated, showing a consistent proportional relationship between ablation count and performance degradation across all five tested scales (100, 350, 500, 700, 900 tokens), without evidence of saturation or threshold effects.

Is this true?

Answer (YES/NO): NO